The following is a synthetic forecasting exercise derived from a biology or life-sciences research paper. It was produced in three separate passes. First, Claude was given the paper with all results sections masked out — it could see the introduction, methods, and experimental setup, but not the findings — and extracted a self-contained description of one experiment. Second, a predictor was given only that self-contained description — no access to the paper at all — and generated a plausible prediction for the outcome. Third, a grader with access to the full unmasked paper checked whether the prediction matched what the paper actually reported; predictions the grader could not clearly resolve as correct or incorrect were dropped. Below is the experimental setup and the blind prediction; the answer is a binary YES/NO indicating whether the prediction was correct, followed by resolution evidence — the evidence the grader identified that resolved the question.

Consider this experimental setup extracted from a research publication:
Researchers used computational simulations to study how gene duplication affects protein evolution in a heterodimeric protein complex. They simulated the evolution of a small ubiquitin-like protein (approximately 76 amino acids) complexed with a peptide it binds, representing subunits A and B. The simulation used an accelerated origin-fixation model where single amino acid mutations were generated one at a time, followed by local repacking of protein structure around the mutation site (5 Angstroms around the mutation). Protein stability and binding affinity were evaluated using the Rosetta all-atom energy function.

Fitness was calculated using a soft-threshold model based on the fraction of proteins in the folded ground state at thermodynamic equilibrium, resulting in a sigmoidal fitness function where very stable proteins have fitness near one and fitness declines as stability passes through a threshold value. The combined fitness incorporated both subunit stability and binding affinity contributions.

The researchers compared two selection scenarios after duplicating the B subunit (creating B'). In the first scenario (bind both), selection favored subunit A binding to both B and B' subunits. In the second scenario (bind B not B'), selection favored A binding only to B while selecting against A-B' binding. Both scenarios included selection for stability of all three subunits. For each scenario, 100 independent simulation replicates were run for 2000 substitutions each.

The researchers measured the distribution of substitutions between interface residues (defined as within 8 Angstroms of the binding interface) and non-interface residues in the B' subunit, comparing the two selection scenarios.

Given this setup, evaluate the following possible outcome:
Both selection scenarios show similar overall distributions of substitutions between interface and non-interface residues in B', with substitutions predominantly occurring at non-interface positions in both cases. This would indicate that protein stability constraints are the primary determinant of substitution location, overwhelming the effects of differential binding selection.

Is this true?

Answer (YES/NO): NO